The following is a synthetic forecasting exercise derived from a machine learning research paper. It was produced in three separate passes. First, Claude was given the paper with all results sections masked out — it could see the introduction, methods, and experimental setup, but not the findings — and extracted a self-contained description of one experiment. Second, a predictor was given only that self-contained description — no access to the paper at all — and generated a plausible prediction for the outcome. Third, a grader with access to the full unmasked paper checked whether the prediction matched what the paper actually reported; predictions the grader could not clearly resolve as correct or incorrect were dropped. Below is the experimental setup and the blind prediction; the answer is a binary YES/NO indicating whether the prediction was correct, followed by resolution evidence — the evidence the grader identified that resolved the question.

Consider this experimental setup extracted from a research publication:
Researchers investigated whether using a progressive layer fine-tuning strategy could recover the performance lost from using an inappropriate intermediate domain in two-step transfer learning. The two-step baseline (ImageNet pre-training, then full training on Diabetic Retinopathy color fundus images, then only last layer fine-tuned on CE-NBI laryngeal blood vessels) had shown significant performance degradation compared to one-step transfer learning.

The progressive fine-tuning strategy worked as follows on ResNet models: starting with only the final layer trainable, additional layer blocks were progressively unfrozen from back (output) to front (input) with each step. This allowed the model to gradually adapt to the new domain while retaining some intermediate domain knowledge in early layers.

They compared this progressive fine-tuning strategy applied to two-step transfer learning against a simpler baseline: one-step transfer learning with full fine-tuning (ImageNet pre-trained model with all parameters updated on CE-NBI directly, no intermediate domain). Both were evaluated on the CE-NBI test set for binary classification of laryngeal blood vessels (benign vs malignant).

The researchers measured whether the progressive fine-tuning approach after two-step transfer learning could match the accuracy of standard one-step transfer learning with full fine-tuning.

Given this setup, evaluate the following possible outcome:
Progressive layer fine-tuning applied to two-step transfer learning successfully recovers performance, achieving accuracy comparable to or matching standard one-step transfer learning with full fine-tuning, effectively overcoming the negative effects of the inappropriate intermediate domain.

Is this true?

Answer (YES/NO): YES